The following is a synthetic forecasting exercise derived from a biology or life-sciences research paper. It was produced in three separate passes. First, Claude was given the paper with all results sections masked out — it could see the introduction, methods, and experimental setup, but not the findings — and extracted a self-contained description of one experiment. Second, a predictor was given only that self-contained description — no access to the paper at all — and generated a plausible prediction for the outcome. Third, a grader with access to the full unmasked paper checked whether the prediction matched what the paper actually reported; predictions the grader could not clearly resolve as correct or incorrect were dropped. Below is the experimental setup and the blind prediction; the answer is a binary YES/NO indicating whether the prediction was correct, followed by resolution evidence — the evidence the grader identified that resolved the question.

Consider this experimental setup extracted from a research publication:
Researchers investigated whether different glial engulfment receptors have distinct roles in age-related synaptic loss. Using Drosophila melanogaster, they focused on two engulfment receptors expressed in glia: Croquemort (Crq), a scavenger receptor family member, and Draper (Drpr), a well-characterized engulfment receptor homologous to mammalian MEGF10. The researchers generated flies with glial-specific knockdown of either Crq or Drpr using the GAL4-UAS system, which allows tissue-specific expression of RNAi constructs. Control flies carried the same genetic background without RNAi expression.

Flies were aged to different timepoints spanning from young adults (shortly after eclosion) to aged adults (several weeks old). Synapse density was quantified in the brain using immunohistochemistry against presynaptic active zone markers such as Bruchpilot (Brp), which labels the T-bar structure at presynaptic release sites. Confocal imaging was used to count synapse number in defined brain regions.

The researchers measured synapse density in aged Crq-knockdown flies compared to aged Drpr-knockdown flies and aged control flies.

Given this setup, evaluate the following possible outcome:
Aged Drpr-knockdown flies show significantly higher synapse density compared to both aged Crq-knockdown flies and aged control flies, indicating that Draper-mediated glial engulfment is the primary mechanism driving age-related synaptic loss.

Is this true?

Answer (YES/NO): NO